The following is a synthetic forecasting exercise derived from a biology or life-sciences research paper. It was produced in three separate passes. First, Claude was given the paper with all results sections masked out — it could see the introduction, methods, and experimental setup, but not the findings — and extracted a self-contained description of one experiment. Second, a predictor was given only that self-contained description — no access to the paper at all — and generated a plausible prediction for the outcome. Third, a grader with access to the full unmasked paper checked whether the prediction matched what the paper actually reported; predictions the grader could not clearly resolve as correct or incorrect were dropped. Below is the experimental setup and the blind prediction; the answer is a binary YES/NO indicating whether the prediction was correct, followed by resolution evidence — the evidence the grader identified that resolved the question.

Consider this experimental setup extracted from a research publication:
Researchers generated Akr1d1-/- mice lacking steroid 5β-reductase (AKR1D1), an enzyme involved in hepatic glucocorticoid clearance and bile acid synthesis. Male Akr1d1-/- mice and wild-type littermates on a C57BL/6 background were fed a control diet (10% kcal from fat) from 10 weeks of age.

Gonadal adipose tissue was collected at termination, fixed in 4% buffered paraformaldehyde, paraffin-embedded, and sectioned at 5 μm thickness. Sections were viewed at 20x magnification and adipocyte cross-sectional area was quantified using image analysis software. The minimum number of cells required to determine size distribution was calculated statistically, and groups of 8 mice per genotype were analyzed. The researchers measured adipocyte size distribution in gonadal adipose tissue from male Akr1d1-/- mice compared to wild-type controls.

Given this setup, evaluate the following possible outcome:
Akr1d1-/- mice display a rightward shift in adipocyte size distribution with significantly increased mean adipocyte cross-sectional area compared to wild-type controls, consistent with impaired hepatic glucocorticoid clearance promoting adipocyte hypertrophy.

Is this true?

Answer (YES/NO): NO